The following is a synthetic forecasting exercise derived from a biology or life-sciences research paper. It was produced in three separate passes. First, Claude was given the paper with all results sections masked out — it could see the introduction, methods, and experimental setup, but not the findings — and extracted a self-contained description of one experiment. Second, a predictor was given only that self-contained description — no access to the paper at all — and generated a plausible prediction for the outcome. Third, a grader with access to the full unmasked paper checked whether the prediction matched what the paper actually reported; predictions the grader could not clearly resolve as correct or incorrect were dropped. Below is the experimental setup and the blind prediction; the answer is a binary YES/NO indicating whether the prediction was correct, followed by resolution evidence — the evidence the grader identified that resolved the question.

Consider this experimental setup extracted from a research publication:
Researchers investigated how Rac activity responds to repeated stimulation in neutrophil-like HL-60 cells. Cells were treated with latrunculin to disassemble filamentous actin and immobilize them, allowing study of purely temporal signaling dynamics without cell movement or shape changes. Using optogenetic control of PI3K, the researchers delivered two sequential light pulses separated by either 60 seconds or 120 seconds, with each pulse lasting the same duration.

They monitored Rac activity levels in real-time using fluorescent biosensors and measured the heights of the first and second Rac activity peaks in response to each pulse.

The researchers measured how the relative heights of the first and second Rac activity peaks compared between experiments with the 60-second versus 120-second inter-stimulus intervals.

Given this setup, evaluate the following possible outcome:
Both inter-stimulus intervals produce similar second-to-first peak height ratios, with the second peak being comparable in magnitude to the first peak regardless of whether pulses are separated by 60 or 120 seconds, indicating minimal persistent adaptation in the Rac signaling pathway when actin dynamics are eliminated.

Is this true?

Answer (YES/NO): NO